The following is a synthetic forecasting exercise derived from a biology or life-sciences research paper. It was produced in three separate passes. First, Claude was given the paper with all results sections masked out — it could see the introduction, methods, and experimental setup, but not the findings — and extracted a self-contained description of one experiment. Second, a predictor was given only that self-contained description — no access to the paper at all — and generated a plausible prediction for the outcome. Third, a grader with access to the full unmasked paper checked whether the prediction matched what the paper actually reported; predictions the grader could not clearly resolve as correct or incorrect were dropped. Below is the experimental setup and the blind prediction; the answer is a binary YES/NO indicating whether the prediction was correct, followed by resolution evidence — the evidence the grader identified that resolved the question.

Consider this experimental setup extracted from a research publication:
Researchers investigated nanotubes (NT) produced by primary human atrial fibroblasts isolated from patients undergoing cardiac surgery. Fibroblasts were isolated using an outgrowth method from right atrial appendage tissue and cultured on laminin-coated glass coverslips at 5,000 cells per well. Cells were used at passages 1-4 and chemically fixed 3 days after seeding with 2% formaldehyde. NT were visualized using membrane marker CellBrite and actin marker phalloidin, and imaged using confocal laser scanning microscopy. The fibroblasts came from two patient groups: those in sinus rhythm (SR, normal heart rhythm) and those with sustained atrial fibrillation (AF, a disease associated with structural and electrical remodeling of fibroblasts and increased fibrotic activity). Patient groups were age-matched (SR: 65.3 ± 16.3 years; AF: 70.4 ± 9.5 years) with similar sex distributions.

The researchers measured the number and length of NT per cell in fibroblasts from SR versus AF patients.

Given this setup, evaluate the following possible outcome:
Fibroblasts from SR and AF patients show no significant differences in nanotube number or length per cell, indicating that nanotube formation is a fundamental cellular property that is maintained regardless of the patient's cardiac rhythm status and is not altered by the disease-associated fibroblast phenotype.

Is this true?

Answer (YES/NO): YES